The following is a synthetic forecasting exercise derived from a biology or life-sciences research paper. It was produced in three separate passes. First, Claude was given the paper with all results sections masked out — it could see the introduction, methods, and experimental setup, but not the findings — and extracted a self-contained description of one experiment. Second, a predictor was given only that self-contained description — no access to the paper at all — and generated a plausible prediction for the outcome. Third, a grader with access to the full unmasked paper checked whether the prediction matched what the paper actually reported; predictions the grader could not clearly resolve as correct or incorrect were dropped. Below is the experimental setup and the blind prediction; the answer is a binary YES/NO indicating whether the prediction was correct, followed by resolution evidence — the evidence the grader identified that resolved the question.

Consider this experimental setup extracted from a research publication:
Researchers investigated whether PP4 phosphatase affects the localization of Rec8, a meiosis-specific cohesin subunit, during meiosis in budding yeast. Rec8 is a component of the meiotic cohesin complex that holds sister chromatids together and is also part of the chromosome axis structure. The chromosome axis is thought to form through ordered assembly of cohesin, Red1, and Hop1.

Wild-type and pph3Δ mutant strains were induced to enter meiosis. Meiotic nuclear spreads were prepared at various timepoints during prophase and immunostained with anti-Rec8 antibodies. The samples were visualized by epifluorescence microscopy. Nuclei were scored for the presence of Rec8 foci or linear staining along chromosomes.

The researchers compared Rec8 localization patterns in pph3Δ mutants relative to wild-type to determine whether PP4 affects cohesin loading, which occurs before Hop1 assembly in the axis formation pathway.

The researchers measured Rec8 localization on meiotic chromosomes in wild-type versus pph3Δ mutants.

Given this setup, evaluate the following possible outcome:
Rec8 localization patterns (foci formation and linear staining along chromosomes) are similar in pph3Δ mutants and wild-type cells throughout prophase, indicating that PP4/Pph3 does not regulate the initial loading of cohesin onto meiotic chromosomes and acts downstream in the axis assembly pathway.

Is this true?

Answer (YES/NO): NO